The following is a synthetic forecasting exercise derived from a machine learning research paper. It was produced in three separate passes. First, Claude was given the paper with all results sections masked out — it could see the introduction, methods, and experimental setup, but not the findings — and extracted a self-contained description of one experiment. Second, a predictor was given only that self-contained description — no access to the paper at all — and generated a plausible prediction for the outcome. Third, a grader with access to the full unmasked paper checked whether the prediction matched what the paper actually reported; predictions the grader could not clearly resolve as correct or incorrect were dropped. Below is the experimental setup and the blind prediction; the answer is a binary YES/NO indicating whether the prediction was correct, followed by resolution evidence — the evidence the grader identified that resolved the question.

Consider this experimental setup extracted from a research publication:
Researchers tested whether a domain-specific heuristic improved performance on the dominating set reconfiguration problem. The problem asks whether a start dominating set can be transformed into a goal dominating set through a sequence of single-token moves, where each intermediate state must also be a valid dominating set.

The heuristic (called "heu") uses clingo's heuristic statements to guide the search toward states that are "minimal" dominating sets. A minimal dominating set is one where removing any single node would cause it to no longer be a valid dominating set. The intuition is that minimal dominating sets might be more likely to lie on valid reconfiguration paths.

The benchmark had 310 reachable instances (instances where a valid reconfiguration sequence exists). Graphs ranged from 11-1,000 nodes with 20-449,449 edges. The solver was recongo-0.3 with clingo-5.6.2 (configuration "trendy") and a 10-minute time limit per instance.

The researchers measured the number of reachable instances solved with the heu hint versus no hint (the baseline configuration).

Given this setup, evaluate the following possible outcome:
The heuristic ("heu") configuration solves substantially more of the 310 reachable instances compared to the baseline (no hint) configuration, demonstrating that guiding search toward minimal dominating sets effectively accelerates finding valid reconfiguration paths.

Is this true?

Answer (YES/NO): NO